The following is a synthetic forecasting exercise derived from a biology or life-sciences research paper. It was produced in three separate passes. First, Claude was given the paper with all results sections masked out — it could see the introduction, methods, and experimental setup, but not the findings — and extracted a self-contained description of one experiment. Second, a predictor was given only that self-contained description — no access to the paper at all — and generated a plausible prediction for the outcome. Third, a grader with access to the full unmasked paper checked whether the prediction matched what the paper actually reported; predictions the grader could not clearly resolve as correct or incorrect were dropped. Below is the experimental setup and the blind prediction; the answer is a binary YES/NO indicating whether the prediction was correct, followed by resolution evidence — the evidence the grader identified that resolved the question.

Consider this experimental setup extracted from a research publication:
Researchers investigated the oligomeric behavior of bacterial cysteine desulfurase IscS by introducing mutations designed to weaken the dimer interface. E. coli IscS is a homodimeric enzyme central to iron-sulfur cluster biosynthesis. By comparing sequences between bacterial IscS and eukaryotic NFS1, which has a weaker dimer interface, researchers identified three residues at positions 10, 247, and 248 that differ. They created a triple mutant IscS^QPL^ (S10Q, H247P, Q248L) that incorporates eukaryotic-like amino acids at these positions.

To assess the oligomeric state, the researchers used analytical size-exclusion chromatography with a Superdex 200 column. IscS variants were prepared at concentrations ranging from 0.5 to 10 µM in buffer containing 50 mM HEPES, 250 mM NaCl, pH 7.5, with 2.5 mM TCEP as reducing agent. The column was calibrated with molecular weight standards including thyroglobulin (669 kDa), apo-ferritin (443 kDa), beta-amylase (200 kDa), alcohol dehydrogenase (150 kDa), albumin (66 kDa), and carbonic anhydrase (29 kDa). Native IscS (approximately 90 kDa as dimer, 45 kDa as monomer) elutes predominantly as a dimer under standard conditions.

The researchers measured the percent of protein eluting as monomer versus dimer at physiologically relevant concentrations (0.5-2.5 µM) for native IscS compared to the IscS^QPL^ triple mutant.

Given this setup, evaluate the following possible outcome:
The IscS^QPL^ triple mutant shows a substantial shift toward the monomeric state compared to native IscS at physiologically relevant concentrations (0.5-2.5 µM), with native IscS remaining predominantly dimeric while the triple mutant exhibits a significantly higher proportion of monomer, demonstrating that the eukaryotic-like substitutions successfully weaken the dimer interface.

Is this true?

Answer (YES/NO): YES